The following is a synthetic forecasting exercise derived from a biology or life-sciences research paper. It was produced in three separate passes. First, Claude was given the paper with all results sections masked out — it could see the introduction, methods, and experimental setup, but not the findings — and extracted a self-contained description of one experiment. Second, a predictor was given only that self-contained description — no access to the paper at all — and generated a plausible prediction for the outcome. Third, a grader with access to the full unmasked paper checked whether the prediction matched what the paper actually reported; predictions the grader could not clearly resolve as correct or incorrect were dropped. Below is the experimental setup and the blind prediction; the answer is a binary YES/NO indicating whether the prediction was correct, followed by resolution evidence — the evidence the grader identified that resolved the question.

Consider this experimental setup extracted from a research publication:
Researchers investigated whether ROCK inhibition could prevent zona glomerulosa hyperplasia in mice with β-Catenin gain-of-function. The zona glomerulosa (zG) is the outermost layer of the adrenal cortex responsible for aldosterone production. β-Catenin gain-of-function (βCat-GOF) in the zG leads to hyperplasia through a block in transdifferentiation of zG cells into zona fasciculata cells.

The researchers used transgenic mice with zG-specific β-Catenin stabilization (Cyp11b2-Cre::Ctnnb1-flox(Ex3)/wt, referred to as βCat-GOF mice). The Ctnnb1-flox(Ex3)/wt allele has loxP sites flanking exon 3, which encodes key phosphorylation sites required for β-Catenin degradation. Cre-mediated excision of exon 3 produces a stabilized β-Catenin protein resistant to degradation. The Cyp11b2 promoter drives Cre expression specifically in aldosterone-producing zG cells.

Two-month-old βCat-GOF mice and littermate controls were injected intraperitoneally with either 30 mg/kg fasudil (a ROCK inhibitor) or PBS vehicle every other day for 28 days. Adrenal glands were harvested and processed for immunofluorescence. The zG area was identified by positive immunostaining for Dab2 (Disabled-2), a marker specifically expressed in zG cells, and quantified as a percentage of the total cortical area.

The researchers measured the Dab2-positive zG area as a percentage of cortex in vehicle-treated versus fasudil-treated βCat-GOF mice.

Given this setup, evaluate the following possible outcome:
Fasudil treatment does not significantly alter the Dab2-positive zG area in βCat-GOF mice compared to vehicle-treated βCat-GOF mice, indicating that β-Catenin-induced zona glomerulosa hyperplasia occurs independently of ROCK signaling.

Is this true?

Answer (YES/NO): NO